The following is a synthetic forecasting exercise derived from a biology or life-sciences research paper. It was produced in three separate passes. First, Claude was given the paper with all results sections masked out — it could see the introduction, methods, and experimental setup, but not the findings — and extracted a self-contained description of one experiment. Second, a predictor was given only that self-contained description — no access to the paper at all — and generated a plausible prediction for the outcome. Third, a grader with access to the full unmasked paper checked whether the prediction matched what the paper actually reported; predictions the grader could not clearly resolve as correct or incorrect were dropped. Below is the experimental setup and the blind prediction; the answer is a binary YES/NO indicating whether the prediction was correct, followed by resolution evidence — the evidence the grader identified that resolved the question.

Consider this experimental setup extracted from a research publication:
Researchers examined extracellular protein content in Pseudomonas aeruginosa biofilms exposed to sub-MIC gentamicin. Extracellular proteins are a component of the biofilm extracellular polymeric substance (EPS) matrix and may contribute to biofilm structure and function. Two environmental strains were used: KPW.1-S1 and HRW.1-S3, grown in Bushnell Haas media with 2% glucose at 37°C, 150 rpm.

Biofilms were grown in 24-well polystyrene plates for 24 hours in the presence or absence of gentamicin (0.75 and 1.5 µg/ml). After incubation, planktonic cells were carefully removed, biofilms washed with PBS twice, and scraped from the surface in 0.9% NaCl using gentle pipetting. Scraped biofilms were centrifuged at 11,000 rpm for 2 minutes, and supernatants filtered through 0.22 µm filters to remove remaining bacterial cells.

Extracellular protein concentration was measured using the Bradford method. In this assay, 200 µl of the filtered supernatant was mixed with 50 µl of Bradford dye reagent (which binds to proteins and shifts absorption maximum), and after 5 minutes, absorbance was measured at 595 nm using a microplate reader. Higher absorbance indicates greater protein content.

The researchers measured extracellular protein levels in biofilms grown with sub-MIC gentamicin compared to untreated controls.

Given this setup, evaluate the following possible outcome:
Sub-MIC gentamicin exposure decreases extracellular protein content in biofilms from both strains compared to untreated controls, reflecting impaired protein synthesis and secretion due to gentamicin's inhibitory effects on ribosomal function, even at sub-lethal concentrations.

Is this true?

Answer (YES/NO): NO